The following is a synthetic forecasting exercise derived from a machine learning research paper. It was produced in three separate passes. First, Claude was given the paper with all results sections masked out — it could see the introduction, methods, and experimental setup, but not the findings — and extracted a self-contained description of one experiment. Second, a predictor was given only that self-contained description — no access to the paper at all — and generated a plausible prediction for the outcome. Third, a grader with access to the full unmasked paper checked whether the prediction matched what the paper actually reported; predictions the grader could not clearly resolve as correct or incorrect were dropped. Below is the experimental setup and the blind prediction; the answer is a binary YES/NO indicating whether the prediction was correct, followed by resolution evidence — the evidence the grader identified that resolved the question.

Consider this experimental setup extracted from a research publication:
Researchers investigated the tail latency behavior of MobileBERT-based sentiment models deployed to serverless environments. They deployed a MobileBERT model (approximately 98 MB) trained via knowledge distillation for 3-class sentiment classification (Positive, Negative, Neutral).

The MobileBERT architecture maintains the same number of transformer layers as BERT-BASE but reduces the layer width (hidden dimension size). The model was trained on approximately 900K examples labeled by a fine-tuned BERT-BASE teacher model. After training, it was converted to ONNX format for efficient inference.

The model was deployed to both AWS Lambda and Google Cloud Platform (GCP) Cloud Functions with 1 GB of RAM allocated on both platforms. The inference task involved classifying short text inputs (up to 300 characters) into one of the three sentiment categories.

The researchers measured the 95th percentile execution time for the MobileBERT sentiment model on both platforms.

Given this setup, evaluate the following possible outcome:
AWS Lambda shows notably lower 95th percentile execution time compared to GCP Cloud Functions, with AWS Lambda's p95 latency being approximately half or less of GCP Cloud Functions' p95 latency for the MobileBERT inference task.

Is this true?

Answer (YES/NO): NO